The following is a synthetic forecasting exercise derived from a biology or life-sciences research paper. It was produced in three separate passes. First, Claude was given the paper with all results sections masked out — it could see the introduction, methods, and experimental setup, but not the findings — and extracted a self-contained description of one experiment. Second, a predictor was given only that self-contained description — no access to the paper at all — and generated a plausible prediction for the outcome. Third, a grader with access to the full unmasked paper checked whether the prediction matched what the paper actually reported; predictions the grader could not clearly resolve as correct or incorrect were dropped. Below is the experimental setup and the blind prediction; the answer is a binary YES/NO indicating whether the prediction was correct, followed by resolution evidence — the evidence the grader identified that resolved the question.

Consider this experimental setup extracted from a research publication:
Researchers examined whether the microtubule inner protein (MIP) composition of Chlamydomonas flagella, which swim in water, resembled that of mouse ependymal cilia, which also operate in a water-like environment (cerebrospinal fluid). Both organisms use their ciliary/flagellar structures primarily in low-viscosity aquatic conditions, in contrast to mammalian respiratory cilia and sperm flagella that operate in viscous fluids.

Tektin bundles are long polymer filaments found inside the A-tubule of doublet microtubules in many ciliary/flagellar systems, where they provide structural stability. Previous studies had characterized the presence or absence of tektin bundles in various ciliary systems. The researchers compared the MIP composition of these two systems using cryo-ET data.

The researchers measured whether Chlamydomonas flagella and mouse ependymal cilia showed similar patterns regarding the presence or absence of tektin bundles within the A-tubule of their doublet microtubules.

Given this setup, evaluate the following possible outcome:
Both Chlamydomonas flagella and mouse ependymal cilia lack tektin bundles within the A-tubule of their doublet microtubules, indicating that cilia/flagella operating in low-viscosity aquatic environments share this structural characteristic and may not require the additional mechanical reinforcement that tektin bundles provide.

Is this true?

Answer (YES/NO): YES